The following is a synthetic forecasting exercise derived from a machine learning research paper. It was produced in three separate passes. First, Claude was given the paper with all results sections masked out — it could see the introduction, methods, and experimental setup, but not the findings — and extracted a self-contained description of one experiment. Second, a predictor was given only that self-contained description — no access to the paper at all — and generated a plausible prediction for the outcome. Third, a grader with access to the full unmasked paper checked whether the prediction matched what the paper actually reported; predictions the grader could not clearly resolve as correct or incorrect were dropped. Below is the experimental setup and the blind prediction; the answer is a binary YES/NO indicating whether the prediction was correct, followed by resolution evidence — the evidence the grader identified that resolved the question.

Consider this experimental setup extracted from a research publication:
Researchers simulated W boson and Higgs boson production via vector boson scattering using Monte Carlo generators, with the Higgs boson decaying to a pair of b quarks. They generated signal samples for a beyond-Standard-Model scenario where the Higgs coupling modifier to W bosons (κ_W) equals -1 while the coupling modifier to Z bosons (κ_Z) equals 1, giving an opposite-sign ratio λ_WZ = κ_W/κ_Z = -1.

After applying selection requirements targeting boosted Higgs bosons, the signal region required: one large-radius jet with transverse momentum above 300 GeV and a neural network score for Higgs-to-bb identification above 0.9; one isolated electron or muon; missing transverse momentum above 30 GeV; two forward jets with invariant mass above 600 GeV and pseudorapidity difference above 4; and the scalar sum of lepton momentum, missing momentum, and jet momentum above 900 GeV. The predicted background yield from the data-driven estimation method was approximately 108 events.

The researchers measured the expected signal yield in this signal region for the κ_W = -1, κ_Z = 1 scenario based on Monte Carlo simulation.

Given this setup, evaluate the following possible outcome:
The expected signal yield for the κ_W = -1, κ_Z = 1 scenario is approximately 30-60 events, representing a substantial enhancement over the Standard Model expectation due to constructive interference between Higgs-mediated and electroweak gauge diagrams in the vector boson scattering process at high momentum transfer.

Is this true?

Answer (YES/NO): NO